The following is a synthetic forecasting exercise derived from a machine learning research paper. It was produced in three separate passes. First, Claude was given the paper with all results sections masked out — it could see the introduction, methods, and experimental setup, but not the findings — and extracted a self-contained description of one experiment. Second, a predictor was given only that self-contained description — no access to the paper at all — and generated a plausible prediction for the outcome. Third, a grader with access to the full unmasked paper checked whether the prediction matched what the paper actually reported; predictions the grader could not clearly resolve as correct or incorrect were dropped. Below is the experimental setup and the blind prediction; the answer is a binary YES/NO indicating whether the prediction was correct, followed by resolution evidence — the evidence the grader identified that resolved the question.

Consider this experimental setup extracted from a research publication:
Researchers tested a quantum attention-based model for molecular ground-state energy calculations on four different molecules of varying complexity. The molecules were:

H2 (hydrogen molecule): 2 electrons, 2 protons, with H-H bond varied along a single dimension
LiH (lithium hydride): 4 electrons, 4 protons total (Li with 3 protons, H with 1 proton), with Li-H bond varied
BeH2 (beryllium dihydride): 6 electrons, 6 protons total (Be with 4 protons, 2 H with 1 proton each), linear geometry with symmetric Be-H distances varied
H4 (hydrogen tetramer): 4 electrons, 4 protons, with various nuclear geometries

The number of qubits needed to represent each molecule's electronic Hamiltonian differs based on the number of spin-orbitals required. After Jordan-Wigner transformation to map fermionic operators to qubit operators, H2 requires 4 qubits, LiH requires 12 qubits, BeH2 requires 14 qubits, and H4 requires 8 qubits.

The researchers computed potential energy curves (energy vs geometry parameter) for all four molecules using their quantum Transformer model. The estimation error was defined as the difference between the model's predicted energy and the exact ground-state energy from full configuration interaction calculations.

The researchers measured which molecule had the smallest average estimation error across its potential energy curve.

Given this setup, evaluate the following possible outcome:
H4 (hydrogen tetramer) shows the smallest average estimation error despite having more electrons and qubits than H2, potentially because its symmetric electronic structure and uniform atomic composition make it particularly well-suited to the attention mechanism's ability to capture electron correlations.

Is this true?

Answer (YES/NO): NO